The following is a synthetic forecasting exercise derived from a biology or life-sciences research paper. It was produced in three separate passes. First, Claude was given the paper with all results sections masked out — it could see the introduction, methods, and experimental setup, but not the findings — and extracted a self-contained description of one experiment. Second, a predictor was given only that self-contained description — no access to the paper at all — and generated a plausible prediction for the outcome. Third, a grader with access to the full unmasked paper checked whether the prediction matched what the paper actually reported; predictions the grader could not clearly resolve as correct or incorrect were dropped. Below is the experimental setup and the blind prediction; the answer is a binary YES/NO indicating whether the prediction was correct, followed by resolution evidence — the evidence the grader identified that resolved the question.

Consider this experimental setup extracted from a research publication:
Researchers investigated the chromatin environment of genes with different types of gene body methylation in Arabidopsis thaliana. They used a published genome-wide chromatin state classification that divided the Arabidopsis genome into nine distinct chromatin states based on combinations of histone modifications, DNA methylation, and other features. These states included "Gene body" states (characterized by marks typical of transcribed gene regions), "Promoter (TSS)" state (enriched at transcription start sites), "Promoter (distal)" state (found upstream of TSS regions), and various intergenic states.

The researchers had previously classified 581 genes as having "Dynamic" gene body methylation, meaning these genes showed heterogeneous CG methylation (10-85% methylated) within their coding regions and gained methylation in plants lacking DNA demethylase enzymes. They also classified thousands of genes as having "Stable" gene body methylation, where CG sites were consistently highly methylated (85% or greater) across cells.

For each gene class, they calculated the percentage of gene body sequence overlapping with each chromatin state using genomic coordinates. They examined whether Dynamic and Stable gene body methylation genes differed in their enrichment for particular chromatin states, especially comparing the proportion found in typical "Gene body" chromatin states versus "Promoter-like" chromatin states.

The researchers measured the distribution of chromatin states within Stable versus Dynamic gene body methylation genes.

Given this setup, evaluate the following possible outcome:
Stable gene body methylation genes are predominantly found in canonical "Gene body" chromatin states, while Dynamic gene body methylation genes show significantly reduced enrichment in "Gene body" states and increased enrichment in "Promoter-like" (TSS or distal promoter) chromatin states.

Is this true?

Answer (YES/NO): YES